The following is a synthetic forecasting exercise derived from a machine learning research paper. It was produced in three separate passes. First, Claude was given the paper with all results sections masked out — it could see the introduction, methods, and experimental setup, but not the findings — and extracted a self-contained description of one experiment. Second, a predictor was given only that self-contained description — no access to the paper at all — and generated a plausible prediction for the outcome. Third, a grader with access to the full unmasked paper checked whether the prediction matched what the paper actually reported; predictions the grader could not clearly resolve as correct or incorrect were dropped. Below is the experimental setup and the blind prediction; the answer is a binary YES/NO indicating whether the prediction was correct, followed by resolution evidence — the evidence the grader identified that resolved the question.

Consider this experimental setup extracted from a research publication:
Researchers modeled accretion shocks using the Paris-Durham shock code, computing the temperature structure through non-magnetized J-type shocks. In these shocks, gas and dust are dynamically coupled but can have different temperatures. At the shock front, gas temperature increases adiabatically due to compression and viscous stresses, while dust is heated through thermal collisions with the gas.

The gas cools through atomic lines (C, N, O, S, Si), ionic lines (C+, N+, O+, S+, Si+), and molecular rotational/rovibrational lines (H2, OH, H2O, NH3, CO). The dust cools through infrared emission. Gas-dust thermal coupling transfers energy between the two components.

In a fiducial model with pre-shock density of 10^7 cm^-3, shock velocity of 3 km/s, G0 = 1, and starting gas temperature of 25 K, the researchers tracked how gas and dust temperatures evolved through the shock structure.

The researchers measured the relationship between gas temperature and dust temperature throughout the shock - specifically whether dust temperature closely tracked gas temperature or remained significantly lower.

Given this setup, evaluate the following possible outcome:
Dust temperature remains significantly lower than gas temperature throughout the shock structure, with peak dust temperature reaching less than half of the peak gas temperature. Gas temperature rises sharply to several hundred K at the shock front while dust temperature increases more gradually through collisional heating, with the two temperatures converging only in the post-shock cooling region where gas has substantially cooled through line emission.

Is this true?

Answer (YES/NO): YES